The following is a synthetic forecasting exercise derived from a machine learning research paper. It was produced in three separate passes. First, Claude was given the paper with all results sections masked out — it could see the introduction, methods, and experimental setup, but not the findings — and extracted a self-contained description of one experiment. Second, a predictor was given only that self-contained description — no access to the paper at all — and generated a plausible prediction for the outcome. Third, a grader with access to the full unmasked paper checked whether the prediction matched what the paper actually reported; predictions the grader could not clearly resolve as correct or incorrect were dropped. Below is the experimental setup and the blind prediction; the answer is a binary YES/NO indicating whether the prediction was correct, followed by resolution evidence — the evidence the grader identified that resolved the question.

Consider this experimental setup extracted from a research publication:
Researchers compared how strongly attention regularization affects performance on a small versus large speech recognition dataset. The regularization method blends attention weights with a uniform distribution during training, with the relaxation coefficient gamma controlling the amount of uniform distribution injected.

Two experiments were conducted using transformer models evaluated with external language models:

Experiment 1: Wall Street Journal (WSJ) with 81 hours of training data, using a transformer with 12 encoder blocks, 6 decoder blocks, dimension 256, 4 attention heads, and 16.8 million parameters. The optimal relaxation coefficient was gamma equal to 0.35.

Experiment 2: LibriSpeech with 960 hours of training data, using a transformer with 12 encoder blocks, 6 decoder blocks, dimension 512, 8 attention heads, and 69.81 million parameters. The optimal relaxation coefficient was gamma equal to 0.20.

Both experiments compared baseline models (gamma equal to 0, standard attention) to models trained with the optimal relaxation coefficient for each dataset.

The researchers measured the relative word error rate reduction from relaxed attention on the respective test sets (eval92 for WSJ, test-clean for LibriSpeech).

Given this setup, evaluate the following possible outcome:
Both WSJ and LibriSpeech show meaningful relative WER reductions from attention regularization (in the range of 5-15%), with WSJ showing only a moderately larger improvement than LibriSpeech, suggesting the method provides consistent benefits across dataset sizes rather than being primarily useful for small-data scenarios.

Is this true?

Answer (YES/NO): NO